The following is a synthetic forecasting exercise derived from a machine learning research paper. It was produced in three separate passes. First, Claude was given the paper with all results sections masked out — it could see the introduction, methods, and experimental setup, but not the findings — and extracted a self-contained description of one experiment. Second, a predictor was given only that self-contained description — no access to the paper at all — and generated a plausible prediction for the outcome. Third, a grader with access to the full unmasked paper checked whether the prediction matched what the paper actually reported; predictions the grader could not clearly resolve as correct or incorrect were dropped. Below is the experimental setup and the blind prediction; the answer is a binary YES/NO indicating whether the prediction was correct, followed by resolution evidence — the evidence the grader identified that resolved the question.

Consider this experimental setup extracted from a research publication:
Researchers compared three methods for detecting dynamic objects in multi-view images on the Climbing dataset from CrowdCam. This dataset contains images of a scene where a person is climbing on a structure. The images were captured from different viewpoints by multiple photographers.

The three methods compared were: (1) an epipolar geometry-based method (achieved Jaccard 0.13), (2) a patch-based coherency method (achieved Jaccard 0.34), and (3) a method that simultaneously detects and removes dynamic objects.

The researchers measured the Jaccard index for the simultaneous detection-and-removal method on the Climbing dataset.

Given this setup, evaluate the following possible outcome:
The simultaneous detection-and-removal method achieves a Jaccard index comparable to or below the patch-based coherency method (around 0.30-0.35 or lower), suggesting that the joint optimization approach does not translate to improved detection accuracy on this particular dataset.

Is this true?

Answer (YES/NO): YES